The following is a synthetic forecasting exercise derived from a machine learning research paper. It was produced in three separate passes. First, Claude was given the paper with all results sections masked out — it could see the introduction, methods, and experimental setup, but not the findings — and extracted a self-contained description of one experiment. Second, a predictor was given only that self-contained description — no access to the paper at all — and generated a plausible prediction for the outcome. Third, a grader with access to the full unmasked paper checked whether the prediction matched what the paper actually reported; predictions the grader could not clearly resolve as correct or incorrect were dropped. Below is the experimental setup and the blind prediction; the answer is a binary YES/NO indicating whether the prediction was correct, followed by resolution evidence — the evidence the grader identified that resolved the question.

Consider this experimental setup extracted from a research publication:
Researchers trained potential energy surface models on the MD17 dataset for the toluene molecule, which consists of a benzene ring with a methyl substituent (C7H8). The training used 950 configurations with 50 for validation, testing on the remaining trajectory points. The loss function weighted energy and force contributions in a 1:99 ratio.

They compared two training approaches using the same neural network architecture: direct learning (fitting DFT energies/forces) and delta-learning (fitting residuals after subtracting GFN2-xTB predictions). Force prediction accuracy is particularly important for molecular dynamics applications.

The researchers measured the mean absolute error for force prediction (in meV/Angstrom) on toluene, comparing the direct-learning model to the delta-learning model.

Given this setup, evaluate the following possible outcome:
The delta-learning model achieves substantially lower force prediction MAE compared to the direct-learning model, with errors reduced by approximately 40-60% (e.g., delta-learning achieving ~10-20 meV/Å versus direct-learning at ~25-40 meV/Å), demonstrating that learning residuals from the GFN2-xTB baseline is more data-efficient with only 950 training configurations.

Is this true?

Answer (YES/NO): NO